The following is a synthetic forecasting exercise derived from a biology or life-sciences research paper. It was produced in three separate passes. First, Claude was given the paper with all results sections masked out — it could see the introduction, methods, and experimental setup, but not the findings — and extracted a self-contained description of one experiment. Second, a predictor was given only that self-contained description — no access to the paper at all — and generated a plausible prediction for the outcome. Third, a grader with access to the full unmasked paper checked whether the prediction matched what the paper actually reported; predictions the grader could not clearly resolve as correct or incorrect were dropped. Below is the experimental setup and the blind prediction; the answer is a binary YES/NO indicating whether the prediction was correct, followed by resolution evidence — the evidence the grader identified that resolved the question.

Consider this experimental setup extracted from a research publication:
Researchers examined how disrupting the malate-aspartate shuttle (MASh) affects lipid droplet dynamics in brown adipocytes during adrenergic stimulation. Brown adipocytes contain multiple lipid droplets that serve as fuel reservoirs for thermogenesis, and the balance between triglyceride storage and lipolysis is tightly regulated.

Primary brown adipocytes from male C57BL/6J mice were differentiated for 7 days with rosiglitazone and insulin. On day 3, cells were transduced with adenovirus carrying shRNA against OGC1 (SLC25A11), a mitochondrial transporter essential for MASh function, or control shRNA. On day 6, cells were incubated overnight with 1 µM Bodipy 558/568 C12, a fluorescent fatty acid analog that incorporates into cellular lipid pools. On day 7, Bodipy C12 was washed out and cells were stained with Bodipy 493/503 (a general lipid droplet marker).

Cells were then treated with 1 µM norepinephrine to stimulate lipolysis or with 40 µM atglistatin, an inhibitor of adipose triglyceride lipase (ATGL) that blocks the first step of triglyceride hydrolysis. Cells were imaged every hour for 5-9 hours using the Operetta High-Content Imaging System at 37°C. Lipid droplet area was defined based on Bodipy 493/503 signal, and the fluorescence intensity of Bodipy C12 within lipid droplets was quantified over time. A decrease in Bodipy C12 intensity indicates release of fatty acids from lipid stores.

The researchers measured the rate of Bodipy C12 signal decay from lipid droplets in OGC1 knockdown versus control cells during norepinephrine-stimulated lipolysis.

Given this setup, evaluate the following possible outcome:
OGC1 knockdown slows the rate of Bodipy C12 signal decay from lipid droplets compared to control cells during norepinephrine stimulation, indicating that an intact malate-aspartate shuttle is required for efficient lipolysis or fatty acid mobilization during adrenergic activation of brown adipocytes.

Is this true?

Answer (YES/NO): YES